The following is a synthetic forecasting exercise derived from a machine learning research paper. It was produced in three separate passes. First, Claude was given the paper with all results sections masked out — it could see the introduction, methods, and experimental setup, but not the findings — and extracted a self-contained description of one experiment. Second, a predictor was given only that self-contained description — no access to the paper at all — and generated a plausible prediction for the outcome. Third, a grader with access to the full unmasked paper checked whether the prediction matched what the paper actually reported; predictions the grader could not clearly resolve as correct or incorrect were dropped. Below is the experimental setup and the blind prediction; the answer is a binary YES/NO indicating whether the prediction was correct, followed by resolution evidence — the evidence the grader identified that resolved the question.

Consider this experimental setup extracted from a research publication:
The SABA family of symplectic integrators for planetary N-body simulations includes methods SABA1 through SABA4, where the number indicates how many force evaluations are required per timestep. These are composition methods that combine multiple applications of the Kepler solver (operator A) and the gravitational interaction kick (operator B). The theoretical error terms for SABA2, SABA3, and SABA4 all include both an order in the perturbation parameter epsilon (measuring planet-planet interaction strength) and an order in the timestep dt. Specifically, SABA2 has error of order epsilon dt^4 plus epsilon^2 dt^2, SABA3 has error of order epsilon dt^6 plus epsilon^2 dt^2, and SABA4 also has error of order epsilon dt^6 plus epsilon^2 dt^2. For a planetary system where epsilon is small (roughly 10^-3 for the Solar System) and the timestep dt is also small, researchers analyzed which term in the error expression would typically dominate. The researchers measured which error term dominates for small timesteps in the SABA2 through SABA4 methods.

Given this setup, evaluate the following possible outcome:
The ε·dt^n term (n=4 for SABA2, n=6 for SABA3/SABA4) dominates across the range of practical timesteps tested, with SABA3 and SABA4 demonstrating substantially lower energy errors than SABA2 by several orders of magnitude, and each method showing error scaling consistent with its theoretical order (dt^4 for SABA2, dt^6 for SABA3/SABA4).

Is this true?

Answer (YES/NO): NO